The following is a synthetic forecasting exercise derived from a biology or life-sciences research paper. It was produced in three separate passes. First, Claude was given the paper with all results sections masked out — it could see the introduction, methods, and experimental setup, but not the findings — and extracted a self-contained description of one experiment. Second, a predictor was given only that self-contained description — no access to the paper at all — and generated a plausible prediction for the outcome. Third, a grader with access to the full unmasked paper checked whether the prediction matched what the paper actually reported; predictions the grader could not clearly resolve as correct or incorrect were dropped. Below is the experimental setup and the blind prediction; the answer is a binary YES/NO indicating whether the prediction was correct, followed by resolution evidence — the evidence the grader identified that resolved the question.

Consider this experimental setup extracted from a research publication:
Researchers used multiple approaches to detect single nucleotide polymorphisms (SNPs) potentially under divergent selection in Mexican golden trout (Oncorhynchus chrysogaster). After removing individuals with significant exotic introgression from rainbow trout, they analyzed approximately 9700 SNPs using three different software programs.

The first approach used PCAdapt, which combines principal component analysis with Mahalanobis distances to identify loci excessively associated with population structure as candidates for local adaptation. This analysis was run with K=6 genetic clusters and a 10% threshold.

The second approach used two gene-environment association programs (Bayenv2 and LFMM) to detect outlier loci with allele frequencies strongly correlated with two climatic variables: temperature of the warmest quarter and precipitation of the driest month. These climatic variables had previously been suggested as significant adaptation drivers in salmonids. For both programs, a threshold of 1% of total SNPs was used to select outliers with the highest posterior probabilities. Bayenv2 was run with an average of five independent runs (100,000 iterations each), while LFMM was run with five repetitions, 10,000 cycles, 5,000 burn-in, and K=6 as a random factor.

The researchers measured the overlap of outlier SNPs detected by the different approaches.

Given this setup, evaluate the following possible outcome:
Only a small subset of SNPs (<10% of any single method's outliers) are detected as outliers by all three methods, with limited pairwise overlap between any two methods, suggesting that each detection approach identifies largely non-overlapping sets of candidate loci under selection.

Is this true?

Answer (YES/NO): YES